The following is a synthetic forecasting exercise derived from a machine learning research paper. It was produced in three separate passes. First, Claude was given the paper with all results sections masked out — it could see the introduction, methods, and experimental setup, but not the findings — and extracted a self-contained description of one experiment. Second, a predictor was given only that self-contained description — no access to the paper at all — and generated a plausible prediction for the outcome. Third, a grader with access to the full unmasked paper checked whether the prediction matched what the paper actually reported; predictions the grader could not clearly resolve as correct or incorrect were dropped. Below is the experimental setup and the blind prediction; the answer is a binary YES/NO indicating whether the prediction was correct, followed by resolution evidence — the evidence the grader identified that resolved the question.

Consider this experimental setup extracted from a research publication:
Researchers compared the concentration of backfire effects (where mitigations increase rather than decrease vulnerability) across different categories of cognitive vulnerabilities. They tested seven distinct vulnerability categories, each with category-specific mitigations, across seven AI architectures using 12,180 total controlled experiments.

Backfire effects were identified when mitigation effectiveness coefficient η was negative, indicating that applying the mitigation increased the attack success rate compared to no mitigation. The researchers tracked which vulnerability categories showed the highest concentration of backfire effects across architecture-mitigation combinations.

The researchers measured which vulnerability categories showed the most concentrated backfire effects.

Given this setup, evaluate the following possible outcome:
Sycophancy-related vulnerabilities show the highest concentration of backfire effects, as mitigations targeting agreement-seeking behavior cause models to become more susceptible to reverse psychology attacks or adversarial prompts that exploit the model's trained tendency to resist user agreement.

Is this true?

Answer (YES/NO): NO